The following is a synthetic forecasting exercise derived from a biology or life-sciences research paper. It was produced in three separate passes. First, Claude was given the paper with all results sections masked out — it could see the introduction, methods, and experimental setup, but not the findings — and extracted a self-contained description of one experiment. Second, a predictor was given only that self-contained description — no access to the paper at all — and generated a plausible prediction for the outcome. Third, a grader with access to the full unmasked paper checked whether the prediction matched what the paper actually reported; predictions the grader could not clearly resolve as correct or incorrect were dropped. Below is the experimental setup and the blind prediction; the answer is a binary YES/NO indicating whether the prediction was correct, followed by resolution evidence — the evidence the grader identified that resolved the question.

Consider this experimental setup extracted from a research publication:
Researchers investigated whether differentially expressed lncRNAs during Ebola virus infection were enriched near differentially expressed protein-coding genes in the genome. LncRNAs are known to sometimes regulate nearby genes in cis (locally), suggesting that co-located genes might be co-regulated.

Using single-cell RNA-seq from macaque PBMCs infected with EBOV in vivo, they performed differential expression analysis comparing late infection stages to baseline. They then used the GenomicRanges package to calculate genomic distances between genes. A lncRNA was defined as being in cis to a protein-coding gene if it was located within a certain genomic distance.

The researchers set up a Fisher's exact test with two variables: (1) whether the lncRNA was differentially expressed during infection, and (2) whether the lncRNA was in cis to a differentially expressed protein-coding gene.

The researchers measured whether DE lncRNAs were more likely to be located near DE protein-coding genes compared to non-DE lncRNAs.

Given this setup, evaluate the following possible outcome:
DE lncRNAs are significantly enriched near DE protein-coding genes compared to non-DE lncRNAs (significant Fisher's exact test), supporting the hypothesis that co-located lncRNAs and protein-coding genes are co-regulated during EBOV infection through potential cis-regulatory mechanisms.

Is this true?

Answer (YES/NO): NO